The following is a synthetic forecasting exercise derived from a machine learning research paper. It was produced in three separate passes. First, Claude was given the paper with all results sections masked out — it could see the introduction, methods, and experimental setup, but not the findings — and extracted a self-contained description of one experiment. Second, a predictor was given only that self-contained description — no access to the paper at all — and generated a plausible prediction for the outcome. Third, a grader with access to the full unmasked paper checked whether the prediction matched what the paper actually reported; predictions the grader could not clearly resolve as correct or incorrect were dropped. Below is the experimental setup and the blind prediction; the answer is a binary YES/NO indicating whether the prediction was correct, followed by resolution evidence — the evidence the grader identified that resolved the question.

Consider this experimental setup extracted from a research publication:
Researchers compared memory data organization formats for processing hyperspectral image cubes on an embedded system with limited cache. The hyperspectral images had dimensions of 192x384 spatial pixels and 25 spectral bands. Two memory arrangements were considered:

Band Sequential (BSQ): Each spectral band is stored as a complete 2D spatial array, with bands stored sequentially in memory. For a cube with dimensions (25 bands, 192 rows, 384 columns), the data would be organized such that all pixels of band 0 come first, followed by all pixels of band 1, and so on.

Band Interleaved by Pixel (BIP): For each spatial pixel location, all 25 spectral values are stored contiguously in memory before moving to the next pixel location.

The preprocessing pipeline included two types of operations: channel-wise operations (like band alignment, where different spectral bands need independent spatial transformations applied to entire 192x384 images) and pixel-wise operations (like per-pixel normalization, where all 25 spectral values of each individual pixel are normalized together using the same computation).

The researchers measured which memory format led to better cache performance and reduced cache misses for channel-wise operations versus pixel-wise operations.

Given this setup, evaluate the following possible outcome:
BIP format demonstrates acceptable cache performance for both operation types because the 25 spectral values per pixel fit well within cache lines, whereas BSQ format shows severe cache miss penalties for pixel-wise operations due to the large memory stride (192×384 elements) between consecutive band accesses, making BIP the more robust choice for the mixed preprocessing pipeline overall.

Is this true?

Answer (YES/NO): NO